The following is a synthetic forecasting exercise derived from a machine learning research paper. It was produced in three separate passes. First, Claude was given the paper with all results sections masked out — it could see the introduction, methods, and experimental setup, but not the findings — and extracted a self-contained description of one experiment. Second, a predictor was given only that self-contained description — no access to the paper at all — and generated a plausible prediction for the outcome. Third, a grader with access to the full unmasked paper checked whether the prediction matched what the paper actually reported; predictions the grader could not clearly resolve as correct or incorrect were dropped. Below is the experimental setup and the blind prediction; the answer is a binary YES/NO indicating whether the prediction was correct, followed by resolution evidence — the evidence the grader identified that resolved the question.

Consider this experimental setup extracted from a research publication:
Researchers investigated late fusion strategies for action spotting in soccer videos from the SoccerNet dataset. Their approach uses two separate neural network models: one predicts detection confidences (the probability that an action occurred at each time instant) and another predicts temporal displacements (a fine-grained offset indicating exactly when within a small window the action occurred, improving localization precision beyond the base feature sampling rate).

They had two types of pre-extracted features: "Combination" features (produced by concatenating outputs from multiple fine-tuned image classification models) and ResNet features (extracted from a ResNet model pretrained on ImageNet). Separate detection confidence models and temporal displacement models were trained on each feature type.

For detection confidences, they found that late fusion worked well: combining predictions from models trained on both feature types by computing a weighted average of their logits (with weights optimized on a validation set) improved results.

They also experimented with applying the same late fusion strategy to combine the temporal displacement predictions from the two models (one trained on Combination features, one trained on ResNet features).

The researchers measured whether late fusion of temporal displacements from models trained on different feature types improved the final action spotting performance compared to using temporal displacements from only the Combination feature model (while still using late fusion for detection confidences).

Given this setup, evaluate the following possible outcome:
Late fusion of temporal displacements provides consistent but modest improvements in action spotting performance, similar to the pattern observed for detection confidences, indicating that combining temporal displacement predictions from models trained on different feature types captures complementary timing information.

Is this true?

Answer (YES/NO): NO